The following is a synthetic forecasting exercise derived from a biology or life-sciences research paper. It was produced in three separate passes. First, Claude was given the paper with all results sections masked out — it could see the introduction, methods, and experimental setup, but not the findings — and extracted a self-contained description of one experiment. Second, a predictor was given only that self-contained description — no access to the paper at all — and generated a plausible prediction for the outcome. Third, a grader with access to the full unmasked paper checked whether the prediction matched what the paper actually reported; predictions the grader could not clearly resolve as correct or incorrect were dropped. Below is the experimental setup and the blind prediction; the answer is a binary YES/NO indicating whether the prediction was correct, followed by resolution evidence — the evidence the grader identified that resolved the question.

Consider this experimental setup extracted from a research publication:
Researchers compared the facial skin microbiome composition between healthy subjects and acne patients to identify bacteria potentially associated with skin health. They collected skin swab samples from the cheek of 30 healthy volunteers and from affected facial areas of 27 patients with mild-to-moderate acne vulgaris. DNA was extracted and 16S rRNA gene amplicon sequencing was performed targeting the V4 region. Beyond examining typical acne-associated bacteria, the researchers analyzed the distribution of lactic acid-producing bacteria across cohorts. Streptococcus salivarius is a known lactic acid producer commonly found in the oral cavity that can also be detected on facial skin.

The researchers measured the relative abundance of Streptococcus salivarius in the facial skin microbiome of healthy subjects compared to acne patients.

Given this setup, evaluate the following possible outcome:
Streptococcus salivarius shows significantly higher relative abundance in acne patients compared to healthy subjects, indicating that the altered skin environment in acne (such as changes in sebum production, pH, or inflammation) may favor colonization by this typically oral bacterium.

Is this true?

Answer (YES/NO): NO